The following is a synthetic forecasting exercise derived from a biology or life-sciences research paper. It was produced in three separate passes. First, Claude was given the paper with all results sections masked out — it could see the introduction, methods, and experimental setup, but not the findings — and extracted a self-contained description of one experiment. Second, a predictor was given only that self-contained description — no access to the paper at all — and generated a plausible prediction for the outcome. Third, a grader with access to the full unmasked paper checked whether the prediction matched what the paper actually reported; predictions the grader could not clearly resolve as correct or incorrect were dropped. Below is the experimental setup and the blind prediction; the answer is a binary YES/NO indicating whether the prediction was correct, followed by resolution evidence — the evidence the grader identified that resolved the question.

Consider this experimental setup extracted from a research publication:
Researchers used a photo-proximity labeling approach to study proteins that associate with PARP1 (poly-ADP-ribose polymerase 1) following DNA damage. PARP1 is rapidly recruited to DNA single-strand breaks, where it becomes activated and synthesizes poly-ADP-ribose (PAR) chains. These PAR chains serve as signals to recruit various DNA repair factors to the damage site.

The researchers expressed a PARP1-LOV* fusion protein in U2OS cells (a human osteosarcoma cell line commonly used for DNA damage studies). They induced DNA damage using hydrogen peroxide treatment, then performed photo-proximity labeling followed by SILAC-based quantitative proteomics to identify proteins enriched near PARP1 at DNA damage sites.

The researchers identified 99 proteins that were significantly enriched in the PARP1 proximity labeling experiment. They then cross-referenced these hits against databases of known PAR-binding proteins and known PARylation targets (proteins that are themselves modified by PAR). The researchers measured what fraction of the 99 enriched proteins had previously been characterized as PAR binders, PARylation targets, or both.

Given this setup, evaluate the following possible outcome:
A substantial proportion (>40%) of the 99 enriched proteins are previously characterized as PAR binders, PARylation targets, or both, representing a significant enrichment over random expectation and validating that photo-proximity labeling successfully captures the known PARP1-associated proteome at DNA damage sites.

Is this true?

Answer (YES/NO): YES